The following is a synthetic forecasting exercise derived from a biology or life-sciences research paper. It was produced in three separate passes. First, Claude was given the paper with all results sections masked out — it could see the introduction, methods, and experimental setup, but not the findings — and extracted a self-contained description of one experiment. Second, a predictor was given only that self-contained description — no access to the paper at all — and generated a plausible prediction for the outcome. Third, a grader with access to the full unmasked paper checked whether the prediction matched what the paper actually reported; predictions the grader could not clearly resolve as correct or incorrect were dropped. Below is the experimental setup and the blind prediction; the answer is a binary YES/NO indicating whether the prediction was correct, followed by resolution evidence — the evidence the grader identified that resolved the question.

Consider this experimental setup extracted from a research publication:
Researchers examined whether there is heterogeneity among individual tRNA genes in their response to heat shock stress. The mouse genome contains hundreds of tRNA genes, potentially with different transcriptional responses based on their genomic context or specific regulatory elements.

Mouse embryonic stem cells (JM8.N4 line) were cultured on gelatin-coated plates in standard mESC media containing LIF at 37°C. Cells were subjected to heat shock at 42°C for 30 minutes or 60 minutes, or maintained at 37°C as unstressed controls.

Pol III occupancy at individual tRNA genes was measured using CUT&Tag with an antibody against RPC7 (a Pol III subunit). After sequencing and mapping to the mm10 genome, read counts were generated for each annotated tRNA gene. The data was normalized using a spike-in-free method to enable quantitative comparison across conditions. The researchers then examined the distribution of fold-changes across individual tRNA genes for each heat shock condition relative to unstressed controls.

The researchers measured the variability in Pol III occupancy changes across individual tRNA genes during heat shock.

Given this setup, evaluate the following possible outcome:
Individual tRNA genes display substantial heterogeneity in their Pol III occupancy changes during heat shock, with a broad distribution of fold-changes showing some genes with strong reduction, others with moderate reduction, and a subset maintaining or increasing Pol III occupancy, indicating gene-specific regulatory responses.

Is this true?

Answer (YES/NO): NO